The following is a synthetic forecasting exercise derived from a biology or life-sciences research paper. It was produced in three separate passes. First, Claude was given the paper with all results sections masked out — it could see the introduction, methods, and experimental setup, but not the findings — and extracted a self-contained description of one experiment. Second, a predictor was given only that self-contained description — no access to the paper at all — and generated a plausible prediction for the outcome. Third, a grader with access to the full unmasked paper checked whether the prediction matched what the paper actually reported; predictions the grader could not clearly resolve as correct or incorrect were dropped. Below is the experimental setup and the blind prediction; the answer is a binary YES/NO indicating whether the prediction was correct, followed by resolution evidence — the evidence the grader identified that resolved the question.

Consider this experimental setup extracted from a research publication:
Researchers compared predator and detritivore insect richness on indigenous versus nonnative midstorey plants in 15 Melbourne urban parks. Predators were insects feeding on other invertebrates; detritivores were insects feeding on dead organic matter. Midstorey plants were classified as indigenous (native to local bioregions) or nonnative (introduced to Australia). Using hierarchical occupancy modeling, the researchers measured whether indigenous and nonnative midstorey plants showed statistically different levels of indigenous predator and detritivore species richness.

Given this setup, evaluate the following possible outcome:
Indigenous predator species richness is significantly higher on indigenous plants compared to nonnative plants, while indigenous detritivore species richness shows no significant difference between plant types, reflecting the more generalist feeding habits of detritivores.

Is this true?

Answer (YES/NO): NO